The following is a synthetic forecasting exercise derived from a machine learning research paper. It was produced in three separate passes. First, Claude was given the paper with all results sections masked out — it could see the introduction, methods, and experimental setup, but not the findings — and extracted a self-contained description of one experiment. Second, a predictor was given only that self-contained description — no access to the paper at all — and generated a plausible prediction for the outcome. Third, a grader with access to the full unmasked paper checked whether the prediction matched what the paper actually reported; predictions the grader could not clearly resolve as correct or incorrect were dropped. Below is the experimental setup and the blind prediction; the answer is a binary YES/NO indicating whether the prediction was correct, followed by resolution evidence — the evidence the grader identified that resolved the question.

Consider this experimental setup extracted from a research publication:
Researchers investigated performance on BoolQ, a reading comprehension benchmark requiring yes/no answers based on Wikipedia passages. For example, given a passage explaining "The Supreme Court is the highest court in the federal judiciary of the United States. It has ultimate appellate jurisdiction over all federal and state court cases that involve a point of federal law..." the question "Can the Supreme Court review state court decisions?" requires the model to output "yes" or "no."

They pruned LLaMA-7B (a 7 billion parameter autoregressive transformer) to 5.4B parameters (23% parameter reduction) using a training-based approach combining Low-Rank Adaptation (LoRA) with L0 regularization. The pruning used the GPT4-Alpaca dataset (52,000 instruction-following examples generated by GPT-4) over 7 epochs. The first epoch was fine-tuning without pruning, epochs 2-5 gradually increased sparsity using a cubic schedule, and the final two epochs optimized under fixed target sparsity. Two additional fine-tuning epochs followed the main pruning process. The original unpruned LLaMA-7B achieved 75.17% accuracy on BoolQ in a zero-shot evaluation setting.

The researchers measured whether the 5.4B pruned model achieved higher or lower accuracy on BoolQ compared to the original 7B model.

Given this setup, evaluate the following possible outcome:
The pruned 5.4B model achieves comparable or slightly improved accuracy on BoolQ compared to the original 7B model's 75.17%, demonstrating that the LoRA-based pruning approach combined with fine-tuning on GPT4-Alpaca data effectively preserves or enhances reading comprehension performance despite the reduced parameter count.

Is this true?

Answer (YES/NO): YES